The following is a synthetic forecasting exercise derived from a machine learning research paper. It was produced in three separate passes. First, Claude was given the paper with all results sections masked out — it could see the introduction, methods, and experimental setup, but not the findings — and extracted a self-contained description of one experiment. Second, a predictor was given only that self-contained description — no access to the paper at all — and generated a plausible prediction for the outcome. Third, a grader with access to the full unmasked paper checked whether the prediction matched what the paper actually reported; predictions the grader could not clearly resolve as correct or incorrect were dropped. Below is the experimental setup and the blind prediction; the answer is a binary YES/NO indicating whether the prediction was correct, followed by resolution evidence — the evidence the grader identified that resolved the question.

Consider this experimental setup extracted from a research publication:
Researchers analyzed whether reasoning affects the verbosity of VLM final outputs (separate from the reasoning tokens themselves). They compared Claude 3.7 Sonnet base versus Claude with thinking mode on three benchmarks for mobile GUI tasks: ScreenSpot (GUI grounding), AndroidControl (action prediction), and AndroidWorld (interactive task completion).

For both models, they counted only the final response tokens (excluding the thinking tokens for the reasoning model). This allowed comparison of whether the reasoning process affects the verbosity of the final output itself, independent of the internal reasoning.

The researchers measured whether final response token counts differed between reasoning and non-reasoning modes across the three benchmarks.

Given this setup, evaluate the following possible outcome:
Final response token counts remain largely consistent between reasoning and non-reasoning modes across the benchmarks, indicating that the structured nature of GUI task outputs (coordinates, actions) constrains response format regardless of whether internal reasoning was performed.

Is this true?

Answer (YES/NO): NO